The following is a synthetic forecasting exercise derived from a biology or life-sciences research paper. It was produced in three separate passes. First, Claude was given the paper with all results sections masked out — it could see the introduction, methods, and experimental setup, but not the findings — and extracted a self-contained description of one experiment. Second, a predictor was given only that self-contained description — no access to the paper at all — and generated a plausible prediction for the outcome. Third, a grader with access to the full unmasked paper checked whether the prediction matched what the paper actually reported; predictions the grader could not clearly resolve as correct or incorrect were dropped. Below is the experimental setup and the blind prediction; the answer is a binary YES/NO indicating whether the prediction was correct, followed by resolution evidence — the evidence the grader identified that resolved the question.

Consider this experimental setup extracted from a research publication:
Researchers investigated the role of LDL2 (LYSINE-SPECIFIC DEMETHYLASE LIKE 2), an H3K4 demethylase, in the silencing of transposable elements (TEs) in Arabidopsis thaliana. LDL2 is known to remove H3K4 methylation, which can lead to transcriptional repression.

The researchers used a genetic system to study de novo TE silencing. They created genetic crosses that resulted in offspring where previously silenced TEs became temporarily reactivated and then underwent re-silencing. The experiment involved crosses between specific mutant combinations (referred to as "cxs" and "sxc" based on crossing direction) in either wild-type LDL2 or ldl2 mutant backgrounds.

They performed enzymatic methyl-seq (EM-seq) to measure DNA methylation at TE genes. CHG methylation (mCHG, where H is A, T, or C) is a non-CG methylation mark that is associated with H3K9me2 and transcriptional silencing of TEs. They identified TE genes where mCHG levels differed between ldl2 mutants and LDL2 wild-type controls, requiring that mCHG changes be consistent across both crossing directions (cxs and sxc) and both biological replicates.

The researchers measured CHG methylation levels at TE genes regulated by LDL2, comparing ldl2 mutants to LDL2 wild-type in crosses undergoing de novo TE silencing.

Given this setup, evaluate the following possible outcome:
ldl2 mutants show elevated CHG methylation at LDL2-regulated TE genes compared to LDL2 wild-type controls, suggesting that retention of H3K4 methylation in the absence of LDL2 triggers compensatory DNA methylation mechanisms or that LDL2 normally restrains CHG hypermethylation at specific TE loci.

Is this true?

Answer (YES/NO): NO